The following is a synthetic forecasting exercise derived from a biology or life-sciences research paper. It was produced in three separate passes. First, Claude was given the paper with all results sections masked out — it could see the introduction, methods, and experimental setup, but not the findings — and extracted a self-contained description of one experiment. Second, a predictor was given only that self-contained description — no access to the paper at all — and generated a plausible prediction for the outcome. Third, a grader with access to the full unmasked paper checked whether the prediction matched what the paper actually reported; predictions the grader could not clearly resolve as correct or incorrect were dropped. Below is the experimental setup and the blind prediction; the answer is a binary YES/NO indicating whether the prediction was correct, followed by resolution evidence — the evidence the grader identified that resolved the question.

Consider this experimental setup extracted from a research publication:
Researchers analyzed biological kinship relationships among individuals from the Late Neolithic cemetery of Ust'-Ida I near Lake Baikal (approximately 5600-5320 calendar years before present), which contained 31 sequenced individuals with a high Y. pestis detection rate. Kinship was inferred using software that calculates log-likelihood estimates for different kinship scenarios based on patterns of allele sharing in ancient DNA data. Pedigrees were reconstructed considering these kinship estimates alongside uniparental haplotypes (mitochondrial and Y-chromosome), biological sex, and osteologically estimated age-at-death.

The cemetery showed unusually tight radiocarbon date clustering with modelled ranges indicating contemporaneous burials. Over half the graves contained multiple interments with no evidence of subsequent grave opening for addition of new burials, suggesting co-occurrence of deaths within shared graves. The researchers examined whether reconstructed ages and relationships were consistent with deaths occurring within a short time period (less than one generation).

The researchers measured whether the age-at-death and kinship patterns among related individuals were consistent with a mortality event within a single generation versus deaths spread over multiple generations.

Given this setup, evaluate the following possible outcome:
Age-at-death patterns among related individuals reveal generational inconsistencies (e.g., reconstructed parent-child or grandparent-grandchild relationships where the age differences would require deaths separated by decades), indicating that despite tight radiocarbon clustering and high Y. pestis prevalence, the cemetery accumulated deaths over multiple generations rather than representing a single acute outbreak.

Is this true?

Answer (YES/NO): NO